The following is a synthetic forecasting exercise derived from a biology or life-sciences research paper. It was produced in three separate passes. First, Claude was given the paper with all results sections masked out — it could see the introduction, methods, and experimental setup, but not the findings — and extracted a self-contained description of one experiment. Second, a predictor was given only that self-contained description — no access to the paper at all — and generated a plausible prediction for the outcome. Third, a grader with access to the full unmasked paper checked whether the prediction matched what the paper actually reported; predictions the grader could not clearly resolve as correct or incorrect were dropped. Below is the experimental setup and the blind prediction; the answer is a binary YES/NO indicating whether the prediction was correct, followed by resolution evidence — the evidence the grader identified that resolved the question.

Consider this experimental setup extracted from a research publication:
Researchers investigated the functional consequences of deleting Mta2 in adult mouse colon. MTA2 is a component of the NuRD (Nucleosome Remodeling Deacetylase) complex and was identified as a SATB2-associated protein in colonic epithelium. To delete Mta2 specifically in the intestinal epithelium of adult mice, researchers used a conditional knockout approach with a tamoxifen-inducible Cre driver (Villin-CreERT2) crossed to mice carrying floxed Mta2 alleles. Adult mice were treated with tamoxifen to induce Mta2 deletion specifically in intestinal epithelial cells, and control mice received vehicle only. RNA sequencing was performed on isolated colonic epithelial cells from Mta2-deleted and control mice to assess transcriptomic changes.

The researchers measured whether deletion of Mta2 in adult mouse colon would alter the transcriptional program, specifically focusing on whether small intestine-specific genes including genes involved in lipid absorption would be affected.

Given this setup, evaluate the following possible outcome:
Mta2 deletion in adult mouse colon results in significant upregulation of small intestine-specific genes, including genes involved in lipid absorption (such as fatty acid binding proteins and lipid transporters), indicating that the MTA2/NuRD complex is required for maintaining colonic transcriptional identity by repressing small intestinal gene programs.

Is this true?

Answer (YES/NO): YES